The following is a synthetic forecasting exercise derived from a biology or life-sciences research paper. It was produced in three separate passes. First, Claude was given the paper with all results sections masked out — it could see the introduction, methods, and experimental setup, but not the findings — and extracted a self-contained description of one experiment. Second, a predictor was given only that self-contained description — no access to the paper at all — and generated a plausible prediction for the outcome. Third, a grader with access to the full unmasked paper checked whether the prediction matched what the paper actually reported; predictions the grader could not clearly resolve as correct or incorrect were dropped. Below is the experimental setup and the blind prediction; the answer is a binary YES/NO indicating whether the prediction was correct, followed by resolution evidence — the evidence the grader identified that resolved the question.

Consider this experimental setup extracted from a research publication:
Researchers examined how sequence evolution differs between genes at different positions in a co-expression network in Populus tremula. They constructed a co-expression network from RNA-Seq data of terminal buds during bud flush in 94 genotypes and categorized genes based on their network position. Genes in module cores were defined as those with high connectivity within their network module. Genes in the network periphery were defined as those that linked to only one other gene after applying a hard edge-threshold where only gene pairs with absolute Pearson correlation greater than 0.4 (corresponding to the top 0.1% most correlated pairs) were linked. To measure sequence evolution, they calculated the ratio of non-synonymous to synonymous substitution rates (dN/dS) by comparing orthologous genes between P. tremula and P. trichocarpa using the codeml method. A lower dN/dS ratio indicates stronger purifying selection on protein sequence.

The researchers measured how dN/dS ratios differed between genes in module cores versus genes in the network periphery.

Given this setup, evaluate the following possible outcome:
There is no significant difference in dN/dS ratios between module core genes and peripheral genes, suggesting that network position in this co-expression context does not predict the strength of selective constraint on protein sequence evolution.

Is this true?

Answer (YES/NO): NO